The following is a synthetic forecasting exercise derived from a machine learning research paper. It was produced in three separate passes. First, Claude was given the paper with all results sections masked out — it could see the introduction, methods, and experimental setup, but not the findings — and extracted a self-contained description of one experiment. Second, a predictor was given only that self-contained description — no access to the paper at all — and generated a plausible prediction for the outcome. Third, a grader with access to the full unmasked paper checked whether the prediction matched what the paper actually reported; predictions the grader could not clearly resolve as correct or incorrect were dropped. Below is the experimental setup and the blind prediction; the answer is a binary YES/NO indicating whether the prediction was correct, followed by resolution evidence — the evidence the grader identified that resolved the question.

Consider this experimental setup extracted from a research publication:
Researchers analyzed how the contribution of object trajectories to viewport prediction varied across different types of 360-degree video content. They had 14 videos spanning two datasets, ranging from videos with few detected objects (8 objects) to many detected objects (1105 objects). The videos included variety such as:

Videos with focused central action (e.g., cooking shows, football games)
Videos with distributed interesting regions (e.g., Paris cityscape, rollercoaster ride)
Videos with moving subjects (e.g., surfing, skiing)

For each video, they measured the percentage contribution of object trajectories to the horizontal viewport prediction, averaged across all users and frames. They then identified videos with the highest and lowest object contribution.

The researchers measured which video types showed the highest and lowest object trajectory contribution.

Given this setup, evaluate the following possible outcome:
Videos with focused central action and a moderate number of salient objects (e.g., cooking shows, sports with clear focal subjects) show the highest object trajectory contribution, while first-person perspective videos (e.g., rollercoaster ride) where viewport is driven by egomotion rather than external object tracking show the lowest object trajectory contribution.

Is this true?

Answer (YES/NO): NO